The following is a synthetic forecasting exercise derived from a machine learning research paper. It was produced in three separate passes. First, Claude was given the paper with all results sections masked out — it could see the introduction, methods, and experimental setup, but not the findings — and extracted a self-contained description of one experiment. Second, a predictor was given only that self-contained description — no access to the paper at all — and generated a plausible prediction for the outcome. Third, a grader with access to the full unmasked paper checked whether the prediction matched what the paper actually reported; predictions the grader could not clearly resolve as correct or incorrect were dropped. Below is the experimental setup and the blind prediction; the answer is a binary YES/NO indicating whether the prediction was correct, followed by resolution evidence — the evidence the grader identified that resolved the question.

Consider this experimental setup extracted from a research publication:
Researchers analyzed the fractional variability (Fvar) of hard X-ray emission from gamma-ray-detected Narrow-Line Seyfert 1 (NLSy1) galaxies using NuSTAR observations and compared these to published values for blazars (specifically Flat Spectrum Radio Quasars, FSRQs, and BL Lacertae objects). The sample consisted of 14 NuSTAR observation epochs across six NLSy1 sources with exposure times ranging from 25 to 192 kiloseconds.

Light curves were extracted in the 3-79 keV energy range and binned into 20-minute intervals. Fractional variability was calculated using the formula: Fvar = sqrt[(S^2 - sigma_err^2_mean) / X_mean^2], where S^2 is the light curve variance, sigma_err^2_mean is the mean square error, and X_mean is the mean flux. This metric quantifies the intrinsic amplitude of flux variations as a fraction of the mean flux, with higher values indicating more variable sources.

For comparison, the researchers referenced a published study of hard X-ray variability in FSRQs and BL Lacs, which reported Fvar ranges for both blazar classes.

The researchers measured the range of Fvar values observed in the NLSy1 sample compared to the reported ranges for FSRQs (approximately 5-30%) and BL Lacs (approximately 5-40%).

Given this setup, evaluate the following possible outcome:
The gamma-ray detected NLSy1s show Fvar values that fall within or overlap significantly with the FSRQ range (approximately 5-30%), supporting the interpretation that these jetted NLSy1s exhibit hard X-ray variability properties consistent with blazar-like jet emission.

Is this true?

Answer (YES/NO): NO